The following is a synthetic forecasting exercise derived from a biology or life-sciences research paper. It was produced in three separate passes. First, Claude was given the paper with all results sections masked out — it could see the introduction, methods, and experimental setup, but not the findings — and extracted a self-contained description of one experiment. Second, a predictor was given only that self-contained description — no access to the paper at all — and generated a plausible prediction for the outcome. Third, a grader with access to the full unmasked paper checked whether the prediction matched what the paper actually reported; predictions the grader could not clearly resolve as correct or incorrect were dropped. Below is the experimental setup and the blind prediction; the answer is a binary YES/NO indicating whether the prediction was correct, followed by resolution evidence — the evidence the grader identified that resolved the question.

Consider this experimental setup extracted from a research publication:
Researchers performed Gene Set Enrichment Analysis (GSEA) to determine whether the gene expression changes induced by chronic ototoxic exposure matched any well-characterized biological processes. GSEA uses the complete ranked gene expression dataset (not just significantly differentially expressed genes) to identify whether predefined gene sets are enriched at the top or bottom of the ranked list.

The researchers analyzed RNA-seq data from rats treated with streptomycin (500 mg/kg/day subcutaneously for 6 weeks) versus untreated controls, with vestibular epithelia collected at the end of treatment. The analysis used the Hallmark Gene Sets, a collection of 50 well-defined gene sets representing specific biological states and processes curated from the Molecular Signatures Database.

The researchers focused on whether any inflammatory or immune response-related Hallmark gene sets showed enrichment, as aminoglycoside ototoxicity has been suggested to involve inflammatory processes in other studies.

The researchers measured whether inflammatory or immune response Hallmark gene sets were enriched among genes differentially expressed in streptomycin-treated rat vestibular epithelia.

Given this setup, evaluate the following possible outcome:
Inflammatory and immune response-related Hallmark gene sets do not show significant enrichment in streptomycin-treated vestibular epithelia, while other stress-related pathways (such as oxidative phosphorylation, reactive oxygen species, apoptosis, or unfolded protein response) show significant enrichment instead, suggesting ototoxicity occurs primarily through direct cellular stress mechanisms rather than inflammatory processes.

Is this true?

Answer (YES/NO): YES